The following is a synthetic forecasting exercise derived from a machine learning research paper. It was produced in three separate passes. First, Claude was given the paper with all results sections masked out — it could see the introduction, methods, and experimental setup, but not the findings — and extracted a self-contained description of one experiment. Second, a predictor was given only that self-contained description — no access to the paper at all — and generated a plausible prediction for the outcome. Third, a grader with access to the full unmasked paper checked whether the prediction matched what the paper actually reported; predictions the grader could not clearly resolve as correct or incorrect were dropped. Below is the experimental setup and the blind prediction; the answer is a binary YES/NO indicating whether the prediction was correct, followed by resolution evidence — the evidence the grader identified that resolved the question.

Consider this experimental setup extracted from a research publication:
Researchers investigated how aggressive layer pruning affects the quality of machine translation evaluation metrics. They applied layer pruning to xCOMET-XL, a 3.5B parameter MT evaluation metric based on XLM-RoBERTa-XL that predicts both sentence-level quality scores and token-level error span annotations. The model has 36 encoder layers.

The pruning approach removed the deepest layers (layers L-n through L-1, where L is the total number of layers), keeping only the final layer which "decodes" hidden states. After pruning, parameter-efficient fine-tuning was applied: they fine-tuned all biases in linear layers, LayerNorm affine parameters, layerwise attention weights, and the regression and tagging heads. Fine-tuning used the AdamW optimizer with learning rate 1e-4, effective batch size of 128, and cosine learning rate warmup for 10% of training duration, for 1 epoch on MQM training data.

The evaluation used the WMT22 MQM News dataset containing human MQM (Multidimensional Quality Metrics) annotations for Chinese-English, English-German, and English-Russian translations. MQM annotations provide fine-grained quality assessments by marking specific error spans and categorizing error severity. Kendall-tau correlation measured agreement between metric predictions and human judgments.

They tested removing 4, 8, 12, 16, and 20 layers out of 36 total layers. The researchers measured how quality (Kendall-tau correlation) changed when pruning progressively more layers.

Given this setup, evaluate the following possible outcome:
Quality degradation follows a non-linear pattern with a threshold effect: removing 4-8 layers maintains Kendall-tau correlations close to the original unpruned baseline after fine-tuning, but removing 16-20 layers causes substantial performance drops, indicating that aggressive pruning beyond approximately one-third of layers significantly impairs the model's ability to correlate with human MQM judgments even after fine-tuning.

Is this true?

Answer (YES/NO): NO